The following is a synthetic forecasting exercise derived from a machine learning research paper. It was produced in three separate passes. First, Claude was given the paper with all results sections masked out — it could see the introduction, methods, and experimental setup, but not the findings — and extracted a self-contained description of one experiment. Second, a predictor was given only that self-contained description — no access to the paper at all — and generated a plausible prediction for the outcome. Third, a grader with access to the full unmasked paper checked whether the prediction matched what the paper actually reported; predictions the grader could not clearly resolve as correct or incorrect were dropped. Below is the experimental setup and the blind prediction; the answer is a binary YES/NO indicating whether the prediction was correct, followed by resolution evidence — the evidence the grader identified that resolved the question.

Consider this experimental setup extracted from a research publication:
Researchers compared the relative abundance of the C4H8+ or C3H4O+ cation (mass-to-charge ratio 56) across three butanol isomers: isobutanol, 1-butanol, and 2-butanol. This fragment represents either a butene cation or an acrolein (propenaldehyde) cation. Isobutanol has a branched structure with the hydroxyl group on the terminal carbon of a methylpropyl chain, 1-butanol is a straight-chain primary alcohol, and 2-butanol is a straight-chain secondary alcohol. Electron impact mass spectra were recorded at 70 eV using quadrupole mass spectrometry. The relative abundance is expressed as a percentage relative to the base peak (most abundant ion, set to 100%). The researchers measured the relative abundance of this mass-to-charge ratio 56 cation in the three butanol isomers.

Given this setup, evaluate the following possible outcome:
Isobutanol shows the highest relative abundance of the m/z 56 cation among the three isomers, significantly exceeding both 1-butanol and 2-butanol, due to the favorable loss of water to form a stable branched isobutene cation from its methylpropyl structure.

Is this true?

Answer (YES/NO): NO